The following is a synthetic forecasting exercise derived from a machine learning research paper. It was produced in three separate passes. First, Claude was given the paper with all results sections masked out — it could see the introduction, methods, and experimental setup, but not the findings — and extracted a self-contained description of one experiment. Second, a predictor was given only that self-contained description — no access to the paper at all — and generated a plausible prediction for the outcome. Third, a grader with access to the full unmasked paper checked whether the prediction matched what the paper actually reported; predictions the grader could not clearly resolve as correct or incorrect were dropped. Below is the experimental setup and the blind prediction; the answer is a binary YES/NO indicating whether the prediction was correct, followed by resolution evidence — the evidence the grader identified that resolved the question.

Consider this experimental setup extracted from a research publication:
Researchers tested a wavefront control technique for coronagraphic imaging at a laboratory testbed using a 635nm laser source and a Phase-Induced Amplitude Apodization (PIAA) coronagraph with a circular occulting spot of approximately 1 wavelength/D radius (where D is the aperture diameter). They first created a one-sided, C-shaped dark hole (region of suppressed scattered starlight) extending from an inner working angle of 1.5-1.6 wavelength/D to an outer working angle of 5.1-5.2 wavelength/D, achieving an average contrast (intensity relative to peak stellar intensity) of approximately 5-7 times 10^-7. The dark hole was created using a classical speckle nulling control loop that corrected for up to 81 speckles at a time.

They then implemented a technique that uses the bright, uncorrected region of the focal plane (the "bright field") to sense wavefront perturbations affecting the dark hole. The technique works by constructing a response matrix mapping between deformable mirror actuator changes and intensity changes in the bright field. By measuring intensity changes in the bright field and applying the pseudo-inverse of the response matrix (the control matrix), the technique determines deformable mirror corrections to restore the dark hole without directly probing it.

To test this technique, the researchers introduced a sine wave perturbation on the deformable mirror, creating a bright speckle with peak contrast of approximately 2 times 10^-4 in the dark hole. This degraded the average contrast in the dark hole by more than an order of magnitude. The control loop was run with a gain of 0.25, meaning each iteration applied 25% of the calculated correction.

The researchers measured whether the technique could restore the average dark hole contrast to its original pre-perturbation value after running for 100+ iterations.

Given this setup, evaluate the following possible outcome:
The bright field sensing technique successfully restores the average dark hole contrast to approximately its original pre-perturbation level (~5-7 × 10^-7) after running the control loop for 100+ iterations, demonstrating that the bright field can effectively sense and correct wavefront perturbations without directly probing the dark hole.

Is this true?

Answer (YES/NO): YES